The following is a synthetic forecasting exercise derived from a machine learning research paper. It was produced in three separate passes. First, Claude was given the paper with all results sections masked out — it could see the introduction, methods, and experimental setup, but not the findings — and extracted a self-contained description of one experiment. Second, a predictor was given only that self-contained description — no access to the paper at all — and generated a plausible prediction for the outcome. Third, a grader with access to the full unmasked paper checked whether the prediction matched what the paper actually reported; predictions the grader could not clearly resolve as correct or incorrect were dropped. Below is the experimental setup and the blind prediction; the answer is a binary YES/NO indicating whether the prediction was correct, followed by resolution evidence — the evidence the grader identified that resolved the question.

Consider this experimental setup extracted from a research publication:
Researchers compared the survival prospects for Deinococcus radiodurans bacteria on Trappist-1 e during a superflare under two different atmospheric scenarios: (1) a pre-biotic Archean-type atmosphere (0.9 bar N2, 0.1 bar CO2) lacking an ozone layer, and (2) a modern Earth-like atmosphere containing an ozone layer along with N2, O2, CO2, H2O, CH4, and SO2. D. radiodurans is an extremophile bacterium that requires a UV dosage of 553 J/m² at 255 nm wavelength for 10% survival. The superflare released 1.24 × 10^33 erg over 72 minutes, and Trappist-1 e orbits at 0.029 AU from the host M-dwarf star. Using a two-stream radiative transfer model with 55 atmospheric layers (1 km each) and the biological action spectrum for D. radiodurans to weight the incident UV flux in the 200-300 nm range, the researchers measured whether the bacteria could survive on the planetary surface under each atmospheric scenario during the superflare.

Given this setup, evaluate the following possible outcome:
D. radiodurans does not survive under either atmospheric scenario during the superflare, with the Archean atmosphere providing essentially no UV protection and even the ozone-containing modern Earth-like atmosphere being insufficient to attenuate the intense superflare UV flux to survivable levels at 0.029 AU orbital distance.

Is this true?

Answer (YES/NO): NO